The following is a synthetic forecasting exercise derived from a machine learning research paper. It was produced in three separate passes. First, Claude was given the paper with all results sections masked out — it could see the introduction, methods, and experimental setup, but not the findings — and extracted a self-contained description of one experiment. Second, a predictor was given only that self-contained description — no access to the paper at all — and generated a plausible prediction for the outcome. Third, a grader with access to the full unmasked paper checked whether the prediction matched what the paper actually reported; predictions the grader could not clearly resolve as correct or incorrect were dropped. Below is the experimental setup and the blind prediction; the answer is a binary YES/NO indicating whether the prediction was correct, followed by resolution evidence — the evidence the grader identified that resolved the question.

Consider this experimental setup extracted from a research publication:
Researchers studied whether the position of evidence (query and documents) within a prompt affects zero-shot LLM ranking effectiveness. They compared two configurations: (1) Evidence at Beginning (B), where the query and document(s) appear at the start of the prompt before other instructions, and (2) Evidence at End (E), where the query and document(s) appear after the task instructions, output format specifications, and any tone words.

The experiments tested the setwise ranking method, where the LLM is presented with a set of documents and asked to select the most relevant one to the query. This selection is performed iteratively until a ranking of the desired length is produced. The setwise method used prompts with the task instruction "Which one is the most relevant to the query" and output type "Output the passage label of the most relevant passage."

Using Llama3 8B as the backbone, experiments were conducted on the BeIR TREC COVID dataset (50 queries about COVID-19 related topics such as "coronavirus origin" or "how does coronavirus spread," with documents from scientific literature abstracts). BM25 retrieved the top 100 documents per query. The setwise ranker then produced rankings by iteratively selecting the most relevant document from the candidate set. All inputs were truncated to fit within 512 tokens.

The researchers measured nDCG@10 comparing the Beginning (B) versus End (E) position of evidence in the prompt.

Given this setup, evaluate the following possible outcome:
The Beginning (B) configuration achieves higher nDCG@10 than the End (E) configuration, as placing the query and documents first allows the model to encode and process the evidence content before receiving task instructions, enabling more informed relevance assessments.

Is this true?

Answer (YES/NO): YES